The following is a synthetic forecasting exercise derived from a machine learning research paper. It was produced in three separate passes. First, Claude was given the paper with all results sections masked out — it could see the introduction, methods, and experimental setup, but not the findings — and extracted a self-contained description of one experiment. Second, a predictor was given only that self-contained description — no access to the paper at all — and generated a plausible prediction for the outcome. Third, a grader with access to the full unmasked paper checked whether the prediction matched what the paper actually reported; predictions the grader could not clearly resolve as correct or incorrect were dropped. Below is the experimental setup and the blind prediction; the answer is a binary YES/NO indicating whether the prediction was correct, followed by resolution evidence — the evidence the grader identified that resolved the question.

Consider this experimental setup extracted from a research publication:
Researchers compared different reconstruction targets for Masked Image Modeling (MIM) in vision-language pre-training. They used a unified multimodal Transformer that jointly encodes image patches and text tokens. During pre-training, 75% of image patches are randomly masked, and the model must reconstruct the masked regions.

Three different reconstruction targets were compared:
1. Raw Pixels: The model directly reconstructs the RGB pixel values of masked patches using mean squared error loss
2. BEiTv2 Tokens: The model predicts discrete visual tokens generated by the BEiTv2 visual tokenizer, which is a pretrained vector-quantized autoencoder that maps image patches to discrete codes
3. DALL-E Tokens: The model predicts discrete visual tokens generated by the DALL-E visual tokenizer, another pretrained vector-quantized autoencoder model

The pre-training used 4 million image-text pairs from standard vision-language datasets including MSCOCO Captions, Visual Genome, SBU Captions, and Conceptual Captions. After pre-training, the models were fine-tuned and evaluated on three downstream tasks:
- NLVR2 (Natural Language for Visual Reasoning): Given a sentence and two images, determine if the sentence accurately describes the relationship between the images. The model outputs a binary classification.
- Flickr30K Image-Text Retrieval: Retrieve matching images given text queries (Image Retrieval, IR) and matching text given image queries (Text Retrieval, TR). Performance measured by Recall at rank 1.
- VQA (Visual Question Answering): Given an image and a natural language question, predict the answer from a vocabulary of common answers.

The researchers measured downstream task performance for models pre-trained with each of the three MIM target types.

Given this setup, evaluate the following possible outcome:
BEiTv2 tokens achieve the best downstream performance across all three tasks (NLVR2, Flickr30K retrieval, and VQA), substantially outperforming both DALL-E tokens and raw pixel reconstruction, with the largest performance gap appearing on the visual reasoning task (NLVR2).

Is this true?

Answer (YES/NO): NO